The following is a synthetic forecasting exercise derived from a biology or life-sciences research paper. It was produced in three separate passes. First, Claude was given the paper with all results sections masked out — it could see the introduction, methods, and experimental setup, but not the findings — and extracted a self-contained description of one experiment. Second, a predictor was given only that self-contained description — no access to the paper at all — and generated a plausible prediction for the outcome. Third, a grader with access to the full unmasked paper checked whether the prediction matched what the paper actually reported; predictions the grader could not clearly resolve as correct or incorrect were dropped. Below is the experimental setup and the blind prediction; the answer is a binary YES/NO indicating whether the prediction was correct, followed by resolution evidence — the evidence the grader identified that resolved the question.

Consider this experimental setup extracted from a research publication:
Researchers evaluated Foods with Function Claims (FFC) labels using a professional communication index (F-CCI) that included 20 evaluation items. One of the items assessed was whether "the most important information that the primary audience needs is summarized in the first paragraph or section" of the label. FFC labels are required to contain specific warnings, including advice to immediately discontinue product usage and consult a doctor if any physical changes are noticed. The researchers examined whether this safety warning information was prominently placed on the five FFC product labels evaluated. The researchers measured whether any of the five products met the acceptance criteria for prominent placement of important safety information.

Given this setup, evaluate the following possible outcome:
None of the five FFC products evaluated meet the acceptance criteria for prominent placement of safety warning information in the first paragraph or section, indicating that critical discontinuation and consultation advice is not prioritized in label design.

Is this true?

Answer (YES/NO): YES